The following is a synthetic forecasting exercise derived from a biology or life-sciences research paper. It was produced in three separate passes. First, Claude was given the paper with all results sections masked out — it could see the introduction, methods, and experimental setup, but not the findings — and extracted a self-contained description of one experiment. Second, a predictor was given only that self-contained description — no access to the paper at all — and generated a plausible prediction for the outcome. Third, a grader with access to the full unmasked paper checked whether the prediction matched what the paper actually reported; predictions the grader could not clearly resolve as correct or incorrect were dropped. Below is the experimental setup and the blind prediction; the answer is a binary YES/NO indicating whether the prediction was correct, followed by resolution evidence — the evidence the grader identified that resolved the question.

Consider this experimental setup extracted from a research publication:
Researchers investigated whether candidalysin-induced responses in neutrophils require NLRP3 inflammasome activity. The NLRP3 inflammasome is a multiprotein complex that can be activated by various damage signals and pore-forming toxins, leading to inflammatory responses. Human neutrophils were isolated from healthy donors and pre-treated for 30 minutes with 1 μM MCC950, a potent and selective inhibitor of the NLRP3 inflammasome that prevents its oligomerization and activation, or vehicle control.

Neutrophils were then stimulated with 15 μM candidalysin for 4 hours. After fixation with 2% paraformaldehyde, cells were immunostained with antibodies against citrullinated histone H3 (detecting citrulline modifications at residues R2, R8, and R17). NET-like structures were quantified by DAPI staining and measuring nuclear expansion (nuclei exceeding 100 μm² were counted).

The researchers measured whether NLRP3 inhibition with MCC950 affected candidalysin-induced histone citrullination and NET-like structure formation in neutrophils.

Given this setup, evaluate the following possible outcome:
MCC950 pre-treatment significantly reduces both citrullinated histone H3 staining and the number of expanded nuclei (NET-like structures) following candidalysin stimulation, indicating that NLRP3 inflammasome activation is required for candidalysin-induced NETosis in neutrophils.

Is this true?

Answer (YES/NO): NO